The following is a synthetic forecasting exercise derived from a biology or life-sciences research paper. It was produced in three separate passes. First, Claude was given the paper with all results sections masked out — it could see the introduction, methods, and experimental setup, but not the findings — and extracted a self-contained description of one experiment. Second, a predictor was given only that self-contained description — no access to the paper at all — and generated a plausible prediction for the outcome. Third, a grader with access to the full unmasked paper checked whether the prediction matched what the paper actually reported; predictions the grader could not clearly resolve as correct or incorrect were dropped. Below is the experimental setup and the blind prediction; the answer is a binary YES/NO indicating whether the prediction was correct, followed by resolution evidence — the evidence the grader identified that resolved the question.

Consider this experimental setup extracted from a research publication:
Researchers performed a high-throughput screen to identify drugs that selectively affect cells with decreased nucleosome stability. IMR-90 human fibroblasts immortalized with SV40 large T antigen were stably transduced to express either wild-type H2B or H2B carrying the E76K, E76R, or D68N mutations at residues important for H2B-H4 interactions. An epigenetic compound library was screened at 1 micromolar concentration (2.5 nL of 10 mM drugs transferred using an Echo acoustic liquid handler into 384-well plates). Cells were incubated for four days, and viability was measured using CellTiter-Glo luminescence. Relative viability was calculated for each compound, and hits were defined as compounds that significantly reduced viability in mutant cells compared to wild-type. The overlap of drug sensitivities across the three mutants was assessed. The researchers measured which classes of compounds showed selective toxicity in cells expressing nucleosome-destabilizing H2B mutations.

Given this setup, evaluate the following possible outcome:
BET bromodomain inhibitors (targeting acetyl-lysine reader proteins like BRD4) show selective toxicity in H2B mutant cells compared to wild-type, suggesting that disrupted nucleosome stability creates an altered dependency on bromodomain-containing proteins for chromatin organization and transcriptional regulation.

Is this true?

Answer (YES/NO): YES